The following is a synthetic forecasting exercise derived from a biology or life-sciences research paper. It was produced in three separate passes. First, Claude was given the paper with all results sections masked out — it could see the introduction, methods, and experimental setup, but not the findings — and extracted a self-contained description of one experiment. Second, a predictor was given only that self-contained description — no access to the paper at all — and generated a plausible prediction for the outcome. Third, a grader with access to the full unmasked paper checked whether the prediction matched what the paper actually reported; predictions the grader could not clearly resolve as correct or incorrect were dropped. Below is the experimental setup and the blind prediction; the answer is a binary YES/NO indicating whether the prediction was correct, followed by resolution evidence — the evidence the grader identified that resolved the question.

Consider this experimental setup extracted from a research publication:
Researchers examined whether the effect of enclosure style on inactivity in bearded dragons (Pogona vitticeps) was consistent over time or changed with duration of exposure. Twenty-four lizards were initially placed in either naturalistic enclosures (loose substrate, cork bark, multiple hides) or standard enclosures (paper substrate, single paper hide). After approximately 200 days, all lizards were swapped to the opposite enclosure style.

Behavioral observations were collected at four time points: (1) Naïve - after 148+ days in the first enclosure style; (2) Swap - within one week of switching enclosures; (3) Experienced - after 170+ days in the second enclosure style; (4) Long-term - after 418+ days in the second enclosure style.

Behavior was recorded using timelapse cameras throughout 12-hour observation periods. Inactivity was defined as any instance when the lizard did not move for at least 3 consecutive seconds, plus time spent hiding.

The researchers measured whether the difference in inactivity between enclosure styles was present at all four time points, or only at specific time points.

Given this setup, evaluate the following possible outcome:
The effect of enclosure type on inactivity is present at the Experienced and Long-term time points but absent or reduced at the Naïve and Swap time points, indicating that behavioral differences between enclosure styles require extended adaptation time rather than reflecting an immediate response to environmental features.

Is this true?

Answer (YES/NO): NO